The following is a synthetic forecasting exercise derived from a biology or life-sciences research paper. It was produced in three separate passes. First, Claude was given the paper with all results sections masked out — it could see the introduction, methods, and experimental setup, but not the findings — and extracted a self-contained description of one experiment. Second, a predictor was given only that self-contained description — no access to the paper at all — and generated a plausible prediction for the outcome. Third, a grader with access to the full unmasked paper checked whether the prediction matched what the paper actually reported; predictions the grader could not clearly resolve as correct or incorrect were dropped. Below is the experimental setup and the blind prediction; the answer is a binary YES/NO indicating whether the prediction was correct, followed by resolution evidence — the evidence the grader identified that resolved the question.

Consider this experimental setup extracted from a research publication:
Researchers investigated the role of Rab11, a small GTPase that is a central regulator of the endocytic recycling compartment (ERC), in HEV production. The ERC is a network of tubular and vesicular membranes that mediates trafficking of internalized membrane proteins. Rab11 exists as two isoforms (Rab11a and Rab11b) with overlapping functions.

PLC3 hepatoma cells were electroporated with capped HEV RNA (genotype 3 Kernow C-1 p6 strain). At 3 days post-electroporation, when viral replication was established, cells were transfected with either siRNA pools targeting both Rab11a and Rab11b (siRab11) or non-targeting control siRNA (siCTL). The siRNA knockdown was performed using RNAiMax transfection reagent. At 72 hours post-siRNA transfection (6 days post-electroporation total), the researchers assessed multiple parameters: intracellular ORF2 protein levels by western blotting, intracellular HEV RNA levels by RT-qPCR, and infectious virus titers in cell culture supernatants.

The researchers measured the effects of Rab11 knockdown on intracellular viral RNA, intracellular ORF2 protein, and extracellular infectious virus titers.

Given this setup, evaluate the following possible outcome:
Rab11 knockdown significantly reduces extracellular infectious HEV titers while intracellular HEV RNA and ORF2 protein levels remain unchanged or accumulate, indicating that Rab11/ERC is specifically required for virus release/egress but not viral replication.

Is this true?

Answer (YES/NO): NO